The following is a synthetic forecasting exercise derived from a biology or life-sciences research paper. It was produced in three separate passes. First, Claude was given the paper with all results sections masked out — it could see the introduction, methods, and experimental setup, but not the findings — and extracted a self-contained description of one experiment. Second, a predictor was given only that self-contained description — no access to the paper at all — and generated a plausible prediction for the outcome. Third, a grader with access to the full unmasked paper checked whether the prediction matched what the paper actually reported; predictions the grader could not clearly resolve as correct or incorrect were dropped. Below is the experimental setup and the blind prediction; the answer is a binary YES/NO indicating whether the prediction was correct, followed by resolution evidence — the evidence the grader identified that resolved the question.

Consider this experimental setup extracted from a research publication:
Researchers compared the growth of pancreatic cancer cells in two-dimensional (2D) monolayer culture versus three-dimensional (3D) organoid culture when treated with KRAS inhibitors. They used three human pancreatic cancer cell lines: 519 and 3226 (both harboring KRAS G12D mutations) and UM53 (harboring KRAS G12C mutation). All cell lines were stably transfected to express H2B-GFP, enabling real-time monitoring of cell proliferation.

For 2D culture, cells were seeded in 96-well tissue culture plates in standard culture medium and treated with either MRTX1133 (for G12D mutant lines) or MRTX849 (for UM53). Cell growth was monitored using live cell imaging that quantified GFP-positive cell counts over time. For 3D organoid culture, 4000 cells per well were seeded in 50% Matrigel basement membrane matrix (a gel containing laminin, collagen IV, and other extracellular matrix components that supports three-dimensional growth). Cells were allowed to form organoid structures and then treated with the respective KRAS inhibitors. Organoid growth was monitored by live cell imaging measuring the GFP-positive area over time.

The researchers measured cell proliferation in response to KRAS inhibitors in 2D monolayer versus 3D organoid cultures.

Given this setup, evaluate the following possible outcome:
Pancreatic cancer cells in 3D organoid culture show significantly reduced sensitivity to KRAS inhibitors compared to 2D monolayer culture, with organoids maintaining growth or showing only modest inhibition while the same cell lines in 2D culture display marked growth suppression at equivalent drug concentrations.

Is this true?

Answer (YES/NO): NO